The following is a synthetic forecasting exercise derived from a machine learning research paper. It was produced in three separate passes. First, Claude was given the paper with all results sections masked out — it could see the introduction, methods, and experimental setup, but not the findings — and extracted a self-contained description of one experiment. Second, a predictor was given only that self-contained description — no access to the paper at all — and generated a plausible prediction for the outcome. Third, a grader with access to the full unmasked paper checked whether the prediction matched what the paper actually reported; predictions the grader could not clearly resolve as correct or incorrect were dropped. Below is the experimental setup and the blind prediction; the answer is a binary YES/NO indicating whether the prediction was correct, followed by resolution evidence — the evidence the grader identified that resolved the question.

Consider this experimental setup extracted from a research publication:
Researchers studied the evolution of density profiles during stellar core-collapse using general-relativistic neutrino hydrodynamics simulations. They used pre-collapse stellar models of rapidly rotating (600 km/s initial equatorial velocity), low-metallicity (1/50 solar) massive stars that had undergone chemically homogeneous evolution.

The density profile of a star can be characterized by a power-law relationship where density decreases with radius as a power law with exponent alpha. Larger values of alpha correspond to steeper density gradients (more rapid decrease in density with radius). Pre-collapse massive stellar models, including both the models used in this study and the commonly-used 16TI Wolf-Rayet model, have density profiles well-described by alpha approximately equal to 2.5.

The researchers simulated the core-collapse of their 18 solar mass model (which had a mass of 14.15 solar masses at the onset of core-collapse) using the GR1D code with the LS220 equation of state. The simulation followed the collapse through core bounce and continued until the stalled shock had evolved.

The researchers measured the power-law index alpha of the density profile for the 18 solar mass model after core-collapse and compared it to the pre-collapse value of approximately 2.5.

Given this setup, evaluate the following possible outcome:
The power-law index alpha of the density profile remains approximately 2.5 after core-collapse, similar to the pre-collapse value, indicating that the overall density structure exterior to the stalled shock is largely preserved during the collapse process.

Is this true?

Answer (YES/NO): NO